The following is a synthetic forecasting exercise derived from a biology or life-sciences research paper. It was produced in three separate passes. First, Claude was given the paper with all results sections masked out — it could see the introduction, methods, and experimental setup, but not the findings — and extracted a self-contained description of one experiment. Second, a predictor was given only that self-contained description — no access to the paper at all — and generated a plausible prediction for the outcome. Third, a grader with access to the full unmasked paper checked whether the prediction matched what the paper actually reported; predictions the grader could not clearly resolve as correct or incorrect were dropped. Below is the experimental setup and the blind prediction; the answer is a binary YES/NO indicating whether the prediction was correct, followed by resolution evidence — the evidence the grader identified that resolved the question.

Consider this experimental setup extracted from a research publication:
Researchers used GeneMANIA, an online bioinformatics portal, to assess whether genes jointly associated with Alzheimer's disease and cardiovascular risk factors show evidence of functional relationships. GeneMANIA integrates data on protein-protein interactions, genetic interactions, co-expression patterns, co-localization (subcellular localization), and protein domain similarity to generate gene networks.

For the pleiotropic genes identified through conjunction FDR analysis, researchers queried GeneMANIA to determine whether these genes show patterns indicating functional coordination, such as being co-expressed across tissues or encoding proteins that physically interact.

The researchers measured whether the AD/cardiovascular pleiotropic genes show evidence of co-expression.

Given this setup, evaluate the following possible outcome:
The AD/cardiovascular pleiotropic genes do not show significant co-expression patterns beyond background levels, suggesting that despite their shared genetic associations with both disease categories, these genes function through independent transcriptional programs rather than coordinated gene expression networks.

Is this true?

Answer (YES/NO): NO